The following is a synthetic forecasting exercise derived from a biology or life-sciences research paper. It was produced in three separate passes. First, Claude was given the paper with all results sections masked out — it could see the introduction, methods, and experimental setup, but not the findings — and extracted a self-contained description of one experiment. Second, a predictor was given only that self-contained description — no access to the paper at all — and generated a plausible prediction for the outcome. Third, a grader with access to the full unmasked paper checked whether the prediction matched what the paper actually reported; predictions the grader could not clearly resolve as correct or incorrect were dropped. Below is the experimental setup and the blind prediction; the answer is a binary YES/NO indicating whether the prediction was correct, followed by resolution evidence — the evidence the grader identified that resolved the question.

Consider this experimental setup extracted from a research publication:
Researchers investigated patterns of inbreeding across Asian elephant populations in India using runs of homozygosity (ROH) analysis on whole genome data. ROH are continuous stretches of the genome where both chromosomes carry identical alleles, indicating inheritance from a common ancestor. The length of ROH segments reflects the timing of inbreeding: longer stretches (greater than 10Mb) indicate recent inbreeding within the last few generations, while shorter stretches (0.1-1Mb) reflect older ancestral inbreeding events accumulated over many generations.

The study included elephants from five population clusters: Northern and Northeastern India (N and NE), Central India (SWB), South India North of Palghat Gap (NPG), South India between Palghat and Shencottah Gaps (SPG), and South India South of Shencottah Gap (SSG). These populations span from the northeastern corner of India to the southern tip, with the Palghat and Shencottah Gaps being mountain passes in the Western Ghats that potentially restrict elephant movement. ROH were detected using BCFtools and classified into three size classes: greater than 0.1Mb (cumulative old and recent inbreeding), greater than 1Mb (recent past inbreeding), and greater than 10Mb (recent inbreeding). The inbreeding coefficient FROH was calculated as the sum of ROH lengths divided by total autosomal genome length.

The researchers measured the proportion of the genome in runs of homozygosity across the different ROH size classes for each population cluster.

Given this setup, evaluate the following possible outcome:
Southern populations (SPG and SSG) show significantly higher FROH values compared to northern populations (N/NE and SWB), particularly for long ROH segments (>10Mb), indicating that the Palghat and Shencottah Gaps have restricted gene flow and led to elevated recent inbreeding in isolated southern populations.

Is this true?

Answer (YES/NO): NO